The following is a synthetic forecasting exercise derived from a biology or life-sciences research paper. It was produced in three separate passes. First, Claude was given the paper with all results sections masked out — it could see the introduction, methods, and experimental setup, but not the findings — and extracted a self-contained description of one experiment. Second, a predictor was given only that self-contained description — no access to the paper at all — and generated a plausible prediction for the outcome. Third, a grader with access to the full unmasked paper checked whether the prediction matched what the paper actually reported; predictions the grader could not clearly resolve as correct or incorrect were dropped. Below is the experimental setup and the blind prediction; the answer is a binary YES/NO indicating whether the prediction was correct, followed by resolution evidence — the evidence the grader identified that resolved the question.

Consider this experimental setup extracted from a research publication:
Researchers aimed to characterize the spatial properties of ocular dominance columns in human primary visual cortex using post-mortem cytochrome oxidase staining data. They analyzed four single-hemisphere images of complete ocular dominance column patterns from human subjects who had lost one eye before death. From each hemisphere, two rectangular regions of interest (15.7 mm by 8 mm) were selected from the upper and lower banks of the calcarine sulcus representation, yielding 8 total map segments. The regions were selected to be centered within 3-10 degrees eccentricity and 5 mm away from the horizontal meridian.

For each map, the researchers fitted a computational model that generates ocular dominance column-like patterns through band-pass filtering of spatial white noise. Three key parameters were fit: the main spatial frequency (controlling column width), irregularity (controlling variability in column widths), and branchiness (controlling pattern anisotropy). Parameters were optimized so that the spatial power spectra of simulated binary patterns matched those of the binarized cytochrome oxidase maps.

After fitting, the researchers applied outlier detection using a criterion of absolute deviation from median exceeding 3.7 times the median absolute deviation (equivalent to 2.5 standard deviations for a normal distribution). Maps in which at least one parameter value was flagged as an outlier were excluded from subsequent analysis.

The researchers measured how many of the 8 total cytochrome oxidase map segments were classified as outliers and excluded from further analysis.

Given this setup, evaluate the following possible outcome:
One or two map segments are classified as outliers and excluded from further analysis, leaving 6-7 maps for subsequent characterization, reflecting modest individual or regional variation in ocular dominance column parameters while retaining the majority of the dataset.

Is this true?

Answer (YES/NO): NO